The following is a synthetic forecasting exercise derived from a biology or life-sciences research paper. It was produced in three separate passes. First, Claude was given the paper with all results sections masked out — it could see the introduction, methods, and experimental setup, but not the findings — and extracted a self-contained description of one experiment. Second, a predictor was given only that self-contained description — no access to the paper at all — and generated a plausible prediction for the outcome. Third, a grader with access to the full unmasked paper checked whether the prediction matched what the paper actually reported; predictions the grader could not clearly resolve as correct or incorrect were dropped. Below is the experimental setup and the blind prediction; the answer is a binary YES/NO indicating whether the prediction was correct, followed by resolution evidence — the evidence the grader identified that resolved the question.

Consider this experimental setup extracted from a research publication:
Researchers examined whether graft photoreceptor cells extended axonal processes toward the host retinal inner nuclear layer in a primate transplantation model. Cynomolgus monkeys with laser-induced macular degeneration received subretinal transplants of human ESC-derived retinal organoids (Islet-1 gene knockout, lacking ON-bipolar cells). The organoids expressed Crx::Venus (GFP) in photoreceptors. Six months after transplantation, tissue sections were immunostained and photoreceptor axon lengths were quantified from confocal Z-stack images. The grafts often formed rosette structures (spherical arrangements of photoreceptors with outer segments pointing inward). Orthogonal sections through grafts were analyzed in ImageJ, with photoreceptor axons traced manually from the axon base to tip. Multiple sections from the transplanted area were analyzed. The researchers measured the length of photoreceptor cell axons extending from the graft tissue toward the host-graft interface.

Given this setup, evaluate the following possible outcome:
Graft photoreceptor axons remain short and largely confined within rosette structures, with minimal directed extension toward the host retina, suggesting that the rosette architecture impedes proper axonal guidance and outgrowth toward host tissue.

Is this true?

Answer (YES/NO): NO